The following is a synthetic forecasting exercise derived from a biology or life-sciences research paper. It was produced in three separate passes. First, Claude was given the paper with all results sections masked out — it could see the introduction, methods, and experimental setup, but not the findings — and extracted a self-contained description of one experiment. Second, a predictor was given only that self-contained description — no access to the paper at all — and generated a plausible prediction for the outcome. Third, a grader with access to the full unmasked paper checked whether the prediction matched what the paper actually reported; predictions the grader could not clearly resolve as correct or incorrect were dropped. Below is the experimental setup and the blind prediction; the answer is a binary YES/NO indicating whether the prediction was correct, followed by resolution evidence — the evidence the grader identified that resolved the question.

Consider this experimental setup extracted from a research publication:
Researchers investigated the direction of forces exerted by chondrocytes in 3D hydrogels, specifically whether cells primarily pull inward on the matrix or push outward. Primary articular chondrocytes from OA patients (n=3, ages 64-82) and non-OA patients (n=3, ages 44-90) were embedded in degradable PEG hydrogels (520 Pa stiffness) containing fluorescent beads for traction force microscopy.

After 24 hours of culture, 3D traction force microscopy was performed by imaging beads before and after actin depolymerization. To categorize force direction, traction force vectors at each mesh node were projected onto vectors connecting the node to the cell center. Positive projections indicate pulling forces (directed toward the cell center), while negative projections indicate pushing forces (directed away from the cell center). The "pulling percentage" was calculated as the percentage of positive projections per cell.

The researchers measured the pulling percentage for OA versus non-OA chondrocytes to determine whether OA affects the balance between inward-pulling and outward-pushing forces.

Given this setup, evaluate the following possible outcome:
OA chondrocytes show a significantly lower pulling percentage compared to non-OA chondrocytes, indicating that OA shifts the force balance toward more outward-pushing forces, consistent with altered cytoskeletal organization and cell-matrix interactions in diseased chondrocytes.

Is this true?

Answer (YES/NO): NO